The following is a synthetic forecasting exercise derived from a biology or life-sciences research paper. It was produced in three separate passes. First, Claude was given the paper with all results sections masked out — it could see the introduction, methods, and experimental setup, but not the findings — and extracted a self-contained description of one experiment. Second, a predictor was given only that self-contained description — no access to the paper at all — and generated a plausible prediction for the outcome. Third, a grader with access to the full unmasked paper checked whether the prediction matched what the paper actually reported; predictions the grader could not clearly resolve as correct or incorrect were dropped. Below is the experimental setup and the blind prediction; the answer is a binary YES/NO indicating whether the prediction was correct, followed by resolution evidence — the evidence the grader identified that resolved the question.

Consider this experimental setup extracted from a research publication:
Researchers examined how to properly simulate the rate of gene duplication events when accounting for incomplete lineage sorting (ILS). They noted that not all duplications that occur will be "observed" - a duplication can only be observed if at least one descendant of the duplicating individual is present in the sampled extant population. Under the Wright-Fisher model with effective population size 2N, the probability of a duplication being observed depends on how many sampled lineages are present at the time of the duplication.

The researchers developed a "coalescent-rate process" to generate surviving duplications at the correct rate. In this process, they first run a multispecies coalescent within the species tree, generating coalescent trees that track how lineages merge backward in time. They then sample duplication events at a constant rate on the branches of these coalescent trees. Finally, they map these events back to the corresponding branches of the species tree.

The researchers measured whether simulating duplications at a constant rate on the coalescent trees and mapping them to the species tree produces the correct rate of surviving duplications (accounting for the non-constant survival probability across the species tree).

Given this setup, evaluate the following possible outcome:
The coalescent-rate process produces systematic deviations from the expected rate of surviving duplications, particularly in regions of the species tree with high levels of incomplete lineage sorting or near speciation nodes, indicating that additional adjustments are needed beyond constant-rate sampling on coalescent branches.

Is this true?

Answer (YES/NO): NO